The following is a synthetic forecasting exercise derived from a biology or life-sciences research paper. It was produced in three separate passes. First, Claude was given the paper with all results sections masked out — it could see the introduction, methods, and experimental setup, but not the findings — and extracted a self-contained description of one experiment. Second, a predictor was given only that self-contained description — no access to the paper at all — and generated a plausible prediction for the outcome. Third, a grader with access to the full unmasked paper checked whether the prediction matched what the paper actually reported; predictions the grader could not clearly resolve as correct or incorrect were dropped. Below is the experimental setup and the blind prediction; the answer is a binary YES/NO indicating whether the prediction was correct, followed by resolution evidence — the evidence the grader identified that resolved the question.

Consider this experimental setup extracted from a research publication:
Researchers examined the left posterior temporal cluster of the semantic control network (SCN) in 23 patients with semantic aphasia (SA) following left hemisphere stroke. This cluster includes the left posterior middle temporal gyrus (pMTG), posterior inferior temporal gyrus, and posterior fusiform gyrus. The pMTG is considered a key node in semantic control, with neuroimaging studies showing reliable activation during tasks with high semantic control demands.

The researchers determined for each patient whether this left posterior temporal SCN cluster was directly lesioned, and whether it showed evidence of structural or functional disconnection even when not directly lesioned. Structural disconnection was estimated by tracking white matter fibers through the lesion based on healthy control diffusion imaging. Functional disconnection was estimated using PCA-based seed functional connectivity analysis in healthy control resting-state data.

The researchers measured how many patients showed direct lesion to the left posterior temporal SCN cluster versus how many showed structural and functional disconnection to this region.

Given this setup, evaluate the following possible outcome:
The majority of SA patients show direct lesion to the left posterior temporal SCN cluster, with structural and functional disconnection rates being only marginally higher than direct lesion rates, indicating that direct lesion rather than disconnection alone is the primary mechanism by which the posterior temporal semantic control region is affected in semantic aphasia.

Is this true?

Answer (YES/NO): NO